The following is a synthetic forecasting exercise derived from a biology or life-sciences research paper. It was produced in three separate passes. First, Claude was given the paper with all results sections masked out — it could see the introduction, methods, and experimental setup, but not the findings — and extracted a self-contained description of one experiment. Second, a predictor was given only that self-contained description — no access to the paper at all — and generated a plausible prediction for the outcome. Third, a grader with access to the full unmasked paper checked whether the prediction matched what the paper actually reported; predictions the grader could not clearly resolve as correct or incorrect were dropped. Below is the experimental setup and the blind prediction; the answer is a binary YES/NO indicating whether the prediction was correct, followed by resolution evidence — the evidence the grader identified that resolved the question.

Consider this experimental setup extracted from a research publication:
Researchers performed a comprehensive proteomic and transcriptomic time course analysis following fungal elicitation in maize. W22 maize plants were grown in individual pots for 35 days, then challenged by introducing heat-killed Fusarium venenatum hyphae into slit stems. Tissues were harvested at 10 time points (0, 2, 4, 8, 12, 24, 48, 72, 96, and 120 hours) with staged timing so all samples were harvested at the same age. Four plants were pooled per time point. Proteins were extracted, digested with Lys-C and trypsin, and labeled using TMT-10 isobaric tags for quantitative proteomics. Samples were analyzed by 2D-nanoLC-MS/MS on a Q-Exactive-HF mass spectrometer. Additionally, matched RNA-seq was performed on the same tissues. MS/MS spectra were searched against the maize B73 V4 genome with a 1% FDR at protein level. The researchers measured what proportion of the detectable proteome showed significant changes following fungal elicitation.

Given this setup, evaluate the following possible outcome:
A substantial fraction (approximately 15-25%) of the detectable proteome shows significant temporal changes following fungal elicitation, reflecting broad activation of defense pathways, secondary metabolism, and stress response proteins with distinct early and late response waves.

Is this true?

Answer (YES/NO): NO